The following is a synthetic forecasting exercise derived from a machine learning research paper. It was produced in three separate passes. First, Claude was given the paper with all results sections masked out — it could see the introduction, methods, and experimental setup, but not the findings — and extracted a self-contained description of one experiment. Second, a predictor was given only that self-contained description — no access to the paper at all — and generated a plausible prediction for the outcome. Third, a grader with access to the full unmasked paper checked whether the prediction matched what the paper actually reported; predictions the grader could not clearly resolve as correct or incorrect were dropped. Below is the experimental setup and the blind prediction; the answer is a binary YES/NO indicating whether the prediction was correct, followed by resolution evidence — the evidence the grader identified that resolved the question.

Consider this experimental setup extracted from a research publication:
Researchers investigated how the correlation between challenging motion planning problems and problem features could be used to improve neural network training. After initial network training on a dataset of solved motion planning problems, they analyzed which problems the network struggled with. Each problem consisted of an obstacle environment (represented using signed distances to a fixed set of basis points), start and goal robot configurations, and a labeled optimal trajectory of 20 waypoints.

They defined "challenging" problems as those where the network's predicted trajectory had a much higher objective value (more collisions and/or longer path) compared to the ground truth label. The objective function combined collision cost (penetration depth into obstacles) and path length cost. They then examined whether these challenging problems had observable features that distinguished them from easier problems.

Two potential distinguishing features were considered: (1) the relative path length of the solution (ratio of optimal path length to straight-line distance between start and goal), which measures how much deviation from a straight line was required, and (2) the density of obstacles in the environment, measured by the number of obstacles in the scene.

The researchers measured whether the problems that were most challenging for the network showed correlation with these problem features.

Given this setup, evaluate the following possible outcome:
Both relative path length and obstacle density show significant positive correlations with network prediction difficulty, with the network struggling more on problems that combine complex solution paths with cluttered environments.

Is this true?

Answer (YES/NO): YES